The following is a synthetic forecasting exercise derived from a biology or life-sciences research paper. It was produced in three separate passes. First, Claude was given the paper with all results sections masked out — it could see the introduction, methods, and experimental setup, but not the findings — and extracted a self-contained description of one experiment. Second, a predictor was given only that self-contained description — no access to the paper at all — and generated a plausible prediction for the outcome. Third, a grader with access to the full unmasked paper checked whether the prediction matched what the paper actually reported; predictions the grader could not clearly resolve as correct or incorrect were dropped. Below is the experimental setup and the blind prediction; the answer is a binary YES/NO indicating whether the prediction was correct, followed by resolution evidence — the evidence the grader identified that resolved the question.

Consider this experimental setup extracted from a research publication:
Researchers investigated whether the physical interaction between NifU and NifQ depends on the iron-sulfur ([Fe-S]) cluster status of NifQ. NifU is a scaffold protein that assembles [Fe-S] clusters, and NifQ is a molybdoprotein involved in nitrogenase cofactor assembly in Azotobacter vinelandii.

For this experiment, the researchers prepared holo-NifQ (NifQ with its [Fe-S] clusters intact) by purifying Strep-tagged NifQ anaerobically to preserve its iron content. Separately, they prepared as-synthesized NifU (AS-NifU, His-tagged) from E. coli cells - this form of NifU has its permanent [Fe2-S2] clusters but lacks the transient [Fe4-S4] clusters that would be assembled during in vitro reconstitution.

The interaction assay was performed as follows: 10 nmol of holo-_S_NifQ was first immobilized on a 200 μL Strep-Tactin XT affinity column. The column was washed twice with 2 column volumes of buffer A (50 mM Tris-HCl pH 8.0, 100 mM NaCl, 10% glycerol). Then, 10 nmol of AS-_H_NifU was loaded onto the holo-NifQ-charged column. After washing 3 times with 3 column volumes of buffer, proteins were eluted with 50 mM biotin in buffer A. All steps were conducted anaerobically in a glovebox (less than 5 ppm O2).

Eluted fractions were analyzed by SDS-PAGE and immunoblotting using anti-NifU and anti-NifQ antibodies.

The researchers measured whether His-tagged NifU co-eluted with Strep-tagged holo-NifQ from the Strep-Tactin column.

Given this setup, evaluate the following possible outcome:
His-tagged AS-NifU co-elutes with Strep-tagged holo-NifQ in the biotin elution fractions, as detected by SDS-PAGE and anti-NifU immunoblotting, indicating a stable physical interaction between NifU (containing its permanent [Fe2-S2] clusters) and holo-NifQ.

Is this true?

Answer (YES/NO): NO